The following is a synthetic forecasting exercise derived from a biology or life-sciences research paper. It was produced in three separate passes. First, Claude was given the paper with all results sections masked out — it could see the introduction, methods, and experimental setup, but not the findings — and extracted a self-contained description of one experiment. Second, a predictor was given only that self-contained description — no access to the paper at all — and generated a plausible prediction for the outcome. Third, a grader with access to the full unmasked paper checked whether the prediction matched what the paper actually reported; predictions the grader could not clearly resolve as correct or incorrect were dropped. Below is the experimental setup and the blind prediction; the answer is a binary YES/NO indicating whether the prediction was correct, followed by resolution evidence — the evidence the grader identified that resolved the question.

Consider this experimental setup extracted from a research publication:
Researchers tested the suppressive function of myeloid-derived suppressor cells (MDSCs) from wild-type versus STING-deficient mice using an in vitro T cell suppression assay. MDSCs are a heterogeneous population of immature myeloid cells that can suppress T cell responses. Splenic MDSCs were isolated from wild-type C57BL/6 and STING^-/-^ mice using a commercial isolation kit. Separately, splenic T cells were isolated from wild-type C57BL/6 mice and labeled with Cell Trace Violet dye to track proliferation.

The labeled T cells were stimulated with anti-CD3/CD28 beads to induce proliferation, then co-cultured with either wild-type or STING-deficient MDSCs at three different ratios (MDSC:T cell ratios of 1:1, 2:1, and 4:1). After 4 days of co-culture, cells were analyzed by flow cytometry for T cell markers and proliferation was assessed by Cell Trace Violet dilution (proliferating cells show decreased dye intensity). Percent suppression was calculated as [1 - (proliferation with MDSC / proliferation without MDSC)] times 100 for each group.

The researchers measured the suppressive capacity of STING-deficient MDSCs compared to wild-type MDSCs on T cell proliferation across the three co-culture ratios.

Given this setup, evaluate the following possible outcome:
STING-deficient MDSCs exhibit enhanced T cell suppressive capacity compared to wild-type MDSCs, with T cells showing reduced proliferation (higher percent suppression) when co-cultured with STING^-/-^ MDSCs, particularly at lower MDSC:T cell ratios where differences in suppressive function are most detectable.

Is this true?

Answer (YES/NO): NO